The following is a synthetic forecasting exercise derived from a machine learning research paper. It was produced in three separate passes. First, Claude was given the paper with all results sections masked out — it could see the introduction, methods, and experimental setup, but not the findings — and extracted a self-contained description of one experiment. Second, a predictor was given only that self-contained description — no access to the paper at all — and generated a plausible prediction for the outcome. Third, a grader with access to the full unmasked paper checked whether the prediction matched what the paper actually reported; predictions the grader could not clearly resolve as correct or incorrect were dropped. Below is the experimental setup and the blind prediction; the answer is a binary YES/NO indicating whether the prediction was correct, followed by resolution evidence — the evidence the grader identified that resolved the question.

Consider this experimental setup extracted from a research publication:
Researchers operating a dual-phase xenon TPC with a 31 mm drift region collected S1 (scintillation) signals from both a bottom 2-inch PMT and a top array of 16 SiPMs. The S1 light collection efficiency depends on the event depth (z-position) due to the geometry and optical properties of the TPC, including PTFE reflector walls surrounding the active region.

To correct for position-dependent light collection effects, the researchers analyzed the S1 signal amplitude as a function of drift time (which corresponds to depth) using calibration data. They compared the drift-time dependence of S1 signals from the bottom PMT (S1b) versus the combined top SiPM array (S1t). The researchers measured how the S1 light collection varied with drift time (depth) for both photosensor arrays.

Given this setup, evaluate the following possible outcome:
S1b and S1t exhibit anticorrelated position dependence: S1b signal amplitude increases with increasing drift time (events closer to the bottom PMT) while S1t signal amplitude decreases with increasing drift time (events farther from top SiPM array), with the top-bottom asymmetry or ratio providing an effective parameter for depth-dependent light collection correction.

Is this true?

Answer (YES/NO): NO